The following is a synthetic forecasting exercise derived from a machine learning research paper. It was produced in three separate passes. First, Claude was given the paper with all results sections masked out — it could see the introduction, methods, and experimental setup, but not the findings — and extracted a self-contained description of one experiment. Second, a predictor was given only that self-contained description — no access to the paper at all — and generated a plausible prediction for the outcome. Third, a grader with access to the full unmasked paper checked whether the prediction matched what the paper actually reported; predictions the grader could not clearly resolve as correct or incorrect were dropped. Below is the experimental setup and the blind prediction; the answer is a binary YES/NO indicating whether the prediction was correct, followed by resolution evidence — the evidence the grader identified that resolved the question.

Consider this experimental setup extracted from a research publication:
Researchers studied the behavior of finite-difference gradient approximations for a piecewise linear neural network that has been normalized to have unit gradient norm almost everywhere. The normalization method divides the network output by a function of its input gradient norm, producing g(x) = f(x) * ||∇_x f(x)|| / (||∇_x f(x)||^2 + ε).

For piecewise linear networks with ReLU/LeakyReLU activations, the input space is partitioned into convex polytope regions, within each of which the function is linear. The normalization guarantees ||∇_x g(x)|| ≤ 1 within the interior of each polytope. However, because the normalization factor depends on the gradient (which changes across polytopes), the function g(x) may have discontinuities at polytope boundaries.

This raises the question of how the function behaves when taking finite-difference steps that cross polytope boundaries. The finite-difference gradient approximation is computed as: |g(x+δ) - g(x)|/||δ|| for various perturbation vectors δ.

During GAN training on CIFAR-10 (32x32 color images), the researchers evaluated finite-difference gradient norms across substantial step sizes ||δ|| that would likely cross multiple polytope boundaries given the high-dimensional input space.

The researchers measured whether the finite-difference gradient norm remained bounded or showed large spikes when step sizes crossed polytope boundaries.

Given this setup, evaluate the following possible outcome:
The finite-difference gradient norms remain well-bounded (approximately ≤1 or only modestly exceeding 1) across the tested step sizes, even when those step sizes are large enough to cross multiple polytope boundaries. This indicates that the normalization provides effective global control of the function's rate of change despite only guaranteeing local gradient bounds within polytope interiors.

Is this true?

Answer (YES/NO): YES